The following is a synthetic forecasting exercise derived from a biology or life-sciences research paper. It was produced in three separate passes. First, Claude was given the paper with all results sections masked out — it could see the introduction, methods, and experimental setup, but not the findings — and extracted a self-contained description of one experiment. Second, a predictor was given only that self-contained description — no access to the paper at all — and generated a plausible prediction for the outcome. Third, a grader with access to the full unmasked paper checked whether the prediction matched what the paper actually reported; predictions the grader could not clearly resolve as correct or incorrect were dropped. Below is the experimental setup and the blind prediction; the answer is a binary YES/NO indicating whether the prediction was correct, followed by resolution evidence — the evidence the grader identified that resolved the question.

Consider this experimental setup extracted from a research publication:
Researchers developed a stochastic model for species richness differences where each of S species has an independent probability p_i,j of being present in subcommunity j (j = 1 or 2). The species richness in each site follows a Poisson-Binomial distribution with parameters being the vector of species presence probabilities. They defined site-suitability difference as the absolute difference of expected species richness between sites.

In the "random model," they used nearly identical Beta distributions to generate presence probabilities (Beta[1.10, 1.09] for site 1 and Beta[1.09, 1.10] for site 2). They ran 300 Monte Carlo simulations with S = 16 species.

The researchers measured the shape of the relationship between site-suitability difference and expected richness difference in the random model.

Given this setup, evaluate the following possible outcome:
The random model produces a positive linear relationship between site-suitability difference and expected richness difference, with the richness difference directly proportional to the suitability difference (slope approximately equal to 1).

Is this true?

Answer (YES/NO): NO